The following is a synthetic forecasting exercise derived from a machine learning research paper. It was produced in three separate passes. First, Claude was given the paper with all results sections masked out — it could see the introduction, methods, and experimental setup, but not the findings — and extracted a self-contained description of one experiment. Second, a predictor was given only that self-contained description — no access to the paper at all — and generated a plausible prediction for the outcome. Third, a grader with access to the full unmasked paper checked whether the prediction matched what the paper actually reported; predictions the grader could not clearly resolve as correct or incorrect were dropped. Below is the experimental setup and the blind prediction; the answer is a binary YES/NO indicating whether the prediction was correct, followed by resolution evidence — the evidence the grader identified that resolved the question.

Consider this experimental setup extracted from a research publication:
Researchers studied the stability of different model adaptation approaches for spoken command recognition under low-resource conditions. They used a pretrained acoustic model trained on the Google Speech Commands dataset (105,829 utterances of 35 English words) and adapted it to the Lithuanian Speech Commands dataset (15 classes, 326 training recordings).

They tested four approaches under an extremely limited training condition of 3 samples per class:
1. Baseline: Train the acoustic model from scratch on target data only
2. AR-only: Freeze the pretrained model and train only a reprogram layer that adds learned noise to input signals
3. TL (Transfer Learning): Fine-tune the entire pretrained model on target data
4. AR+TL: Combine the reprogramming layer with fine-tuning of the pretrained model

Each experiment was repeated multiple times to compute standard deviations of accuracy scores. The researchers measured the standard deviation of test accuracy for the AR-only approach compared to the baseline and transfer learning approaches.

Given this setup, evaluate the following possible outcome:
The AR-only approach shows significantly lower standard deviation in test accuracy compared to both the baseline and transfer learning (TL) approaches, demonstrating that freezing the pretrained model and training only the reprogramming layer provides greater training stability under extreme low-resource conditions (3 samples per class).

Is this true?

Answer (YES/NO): YES